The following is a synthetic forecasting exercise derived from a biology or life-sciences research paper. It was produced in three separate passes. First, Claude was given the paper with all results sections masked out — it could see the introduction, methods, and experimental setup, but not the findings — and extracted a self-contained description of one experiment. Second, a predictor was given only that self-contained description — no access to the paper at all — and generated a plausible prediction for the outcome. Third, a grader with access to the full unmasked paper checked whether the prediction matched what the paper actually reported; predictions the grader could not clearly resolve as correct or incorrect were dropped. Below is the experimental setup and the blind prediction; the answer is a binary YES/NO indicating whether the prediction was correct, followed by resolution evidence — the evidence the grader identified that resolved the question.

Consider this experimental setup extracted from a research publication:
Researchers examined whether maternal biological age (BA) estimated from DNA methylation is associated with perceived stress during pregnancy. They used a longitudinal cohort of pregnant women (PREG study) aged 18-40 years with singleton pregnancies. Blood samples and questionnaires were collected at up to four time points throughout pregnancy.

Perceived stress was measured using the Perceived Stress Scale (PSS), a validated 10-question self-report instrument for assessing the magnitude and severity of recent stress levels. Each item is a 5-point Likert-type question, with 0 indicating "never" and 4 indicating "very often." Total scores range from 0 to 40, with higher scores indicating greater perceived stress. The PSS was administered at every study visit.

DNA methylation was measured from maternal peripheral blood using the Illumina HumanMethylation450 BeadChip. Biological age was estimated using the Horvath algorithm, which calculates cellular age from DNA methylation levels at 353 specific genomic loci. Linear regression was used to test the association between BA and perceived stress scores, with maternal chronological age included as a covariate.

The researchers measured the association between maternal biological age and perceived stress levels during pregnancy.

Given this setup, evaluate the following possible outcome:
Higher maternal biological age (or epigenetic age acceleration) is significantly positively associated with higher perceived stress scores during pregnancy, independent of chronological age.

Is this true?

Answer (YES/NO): NO